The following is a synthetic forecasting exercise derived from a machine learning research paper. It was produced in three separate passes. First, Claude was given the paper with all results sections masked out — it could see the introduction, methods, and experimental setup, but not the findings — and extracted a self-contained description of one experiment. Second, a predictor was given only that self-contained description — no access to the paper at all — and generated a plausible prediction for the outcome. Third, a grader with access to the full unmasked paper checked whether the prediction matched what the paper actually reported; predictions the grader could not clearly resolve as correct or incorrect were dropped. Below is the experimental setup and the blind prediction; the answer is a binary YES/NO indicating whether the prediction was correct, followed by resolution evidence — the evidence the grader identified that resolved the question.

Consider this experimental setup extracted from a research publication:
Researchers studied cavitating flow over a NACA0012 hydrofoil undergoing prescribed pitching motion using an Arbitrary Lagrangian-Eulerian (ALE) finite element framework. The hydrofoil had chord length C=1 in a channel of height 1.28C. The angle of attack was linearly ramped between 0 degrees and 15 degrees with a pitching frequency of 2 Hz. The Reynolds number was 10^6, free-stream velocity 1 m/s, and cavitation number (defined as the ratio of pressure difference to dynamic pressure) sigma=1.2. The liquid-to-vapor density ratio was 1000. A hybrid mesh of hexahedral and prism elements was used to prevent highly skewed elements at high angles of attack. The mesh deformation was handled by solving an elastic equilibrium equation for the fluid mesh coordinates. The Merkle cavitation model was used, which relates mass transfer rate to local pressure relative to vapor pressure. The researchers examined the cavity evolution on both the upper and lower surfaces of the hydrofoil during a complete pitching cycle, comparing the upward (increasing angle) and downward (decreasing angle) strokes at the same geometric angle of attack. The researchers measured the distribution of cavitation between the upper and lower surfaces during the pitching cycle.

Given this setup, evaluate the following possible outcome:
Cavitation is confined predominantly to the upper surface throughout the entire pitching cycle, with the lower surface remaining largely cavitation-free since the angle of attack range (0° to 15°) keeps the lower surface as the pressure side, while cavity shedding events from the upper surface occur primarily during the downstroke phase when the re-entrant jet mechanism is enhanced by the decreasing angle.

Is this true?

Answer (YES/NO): NO